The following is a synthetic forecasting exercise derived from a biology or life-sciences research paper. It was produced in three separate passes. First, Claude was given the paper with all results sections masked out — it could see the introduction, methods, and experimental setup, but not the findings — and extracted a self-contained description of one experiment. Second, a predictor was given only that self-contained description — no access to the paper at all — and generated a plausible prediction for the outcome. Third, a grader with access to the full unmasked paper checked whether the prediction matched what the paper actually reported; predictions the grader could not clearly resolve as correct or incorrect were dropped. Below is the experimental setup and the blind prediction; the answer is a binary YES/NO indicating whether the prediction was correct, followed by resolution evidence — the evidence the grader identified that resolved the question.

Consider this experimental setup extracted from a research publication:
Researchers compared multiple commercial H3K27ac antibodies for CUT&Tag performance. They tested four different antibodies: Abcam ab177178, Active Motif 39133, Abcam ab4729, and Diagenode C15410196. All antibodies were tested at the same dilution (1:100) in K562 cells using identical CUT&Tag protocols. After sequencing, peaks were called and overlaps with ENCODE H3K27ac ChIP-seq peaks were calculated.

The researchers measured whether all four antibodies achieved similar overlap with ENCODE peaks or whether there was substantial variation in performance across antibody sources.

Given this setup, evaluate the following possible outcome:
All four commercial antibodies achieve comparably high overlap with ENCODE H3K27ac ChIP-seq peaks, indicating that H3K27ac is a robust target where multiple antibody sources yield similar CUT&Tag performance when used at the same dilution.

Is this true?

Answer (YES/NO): NO